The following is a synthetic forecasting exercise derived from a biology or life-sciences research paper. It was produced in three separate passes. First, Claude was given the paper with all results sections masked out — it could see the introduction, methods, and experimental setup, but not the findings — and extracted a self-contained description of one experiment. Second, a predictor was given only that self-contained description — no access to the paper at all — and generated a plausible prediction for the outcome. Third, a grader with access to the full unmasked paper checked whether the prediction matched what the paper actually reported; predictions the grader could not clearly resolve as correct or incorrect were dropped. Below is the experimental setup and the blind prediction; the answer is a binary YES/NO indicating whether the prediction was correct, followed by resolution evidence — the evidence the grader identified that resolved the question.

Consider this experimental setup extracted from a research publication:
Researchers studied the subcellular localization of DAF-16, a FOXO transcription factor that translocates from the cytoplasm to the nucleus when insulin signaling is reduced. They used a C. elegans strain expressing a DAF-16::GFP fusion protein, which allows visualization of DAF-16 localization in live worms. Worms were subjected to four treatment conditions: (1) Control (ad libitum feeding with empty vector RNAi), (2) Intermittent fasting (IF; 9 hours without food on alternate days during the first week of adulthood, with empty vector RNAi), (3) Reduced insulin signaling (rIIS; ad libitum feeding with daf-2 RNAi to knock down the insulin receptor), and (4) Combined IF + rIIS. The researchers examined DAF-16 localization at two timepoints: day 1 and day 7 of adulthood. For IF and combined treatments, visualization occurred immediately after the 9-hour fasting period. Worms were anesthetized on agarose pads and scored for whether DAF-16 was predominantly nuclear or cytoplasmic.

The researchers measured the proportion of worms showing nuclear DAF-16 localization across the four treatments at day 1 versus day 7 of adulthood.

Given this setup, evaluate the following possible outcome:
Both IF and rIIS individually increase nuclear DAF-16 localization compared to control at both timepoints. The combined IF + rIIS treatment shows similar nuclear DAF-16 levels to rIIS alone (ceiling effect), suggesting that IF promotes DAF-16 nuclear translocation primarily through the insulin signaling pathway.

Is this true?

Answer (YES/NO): NO